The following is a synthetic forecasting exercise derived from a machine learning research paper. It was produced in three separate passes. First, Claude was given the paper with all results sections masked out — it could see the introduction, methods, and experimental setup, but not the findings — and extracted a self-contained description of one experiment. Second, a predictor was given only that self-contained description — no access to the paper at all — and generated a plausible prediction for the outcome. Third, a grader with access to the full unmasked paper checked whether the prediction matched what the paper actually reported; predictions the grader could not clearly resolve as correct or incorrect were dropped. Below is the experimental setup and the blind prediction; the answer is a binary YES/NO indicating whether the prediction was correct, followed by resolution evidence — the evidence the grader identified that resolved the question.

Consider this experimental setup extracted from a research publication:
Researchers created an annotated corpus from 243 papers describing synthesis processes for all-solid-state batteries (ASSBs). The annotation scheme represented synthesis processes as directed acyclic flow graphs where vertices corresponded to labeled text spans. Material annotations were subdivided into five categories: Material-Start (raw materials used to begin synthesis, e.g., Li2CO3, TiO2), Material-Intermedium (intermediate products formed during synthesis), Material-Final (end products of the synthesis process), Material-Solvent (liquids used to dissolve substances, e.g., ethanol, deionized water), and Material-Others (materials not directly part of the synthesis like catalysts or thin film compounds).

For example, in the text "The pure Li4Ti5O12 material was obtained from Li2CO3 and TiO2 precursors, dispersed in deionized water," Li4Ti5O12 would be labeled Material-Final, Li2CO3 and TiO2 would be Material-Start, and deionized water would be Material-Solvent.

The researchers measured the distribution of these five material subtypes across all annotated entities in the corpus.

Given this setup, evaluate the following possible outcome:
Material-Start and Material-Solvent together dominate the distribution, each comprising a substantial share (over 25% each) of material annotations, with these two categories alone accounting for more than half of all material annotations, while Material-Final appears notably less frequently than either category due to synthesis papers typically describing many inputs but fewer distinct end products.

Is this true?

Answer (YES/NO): NO